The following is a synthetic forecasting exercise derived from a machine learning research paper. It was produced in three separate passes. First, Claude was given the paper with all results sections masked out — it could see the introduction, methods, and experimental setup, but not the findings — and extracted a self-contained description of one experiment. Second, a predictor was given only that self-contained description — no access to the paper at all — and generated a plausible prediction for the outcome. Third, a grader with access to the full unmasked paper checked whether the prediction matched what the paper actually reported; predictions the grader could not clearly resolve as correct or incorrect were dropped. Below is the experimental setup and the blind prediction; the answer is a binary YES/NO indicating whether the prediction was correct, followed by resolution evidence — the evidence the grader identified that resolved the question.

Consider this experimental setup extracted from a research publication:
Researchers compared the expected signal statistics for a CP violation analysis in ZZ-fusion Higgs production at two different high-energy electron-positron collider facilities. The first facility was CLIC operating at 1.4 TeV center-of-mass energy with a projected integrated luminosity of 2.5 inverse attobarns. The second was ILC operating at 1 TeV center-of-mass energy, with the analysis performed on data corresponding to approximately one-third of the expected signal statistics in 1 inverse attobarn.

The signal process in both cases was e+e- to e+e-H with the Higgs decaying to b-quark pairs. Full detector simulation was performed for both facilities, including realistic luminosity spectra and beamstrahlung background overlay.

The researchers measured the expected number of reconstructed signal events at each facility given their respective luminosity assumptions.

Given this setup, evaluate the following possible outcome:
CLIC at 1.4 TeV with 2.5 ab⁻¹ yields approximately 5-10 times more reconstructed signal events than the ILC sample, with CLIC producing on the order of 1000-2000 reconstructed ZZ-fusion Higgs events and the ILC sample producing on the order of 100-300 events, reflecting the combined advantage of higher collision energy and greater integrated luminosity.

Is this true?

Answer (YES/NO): NO